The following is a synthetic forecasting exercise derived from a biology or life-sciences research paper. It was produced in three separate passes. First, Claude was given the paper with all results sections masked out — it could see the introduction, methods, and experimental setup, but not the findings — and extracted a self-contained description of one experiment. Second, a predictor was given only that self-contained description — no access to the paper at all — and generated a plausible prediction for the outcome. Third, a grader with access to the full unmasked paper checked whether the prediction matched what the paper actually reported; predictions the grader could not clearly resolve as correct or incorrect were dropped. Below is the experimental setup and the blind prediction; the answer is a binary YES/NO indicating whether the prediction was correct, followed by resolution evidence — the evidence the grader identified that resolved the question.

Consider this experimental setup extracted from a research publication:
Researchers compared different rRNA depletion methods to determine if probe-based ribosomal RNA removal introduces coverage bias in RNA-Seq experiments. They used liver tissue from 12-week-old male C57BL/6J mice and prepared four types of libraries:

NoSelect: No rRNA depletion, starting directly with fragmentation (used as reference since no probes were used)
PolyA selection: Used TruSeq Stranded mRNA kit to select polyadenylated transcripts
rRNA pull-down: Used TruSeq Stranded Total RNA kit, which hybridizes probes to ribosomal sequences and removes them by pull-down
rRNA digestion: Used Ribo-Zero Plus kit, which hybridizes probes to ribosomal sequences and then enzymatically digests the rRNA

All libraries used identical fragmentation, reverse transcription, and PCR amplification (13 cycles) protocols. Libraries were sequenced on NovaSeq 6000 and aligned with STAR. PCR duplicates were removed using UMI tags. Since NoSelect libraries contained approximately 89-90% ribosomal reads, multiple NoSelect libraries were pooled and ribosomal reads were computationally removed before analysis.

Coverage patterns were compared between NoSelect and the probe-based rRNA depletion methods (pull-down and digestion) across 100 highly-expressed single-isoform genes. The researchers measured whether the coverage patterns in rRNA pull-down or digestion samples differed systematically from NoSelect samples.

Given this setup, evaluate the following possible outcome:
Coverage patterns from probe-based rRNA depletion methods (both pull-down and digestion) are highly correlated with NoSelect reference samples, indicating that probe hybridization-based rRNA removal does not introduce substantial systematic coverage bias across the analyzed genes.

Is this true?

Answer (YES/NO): NO